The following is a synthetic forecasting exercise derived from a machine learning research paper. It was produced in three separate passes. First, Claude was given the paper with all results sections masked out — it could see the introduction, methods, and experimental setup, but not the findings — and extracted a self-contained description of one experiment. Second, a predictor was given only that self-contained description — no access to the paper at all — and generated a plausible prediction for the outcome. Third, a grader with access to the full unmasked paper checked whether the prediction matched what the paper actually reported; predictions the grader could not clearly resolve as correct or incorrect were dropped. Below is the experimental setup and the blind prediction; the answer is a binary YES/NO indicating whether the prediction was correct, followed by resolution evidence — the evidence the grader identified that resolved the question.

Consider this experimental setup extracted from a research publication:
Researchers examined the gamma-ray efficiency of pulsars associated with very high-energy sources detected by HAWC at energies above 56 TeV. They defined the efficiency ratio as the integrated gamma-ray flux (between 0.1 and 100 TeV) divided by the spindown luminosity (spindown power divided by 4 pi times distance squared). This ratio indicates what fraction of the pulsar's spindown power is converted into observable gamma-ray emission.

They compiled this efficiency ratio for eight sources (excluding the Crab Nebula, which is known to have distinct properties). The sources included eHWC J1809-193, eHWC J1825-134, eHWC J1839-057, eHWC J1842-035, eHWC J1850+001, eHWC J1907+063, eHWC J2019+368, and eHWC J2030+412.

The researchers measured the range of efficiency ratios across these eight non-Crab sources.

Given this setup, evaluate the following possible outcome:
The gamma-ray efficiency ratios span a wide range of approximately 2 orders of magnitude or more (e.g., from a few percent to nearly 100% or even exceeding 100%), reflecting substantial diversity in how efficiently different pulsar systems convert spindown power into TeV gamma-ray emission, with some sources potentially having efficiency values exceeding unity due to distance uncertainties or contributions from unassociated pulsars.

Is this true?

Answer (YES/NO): NO